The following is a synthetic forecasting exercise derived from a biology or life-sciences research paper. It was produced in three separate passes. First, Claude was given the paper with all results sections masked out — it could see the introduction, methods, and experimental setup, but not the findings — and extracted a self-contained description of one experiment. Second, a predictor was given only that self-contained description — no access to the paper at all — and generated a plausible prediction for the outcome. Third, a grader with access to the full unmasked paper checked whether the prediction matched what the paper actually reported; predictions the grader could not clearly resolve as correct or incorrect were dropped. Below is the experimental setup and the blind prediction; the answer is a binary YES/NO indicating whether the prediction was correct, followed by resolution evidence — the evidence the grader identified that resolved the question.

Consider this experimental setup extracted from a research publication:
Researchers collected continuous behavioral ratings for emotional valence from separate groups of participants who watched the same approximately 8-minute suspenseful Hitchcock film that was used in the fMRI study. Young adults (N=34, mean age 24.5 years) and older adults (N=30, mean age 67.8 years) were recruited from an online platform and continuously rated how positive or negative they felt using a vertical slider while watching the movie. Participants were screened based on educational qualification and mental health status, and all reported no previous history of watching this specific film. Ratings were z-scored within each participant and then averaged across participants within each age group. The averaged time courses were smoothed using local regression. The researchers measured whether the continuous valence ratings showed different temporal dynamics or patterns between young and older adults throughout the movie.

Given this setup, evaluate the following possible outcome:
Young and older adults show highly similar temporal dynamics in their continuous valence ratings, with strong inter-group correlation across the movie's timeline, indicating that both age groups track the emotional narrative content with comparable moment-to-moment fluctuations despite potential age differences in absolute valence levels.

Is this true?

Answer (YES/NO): YES